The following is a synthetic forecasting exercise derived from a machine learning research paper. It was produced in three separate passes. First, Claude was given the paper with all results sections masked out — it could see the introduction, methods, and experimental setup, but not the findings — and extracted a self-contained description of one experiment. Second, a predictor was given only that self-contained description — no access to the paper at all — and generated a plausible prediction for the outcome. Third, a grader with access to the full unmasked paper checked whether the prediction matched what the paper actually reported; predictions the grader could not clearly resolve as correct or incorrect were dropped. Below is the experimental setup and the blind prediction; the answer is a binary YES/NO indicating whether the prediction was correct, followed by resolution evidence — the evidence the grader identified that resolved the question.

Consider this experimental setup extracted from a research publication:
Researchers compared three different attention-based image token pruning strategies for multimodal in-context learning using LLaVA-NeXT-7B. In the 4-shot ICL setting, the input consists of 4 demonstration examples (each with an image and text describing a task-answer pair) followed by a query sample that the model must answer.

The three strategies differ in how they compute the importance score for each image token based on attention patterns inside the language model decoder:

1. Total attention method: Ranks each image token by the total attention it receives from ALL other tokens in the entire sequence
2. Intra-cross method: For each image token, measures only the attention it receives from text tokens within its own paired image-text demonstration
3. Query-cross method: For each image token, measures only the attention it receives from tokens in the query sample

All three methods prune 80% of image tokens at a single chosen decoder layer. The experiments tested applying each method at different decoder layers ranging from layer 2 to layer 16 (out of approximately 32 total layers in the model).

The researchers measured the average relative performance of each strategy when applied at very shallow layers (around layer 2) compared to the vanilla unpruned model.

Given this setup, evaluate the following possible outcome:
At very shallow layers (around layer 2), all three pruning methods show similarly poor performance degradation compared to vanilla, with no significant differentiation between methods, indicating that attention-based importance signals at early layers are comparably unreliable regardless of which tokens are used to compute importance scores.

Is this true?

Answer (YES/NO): NO